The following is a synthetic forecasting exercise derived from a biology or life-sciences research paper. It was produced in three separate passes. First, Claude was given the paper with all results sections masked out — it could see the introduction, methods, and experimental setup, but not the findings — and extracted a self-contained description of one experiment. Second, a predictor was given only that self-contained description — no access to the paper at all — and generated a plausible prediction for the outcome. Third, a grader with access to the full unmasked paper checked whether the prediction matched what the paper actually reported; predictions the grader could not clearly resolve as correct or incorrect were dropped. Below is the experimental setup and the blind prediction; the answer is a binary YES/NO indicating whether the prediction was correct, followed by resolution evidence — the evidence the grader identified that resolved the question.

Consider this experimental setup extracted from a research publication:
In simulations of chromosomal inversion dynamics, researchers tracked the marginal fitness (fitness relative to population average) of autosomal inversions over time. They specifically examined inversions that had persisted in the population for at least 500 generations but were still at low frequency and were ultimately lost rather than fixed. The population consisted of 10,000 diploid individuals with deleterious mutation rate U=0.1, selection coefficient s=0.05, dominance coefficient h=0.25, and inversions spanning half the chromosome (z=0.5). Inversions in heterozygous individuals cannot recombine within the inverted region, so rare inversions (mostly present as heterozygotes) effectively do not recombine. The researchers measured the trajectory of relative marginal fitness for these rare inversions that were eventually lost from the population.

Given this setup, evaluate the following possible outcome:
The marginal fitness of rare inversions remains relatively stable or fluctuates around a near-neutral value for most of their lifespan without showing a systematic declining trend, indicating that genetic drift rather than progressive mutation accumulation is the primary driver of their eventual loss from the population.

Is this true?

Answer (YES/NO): NO